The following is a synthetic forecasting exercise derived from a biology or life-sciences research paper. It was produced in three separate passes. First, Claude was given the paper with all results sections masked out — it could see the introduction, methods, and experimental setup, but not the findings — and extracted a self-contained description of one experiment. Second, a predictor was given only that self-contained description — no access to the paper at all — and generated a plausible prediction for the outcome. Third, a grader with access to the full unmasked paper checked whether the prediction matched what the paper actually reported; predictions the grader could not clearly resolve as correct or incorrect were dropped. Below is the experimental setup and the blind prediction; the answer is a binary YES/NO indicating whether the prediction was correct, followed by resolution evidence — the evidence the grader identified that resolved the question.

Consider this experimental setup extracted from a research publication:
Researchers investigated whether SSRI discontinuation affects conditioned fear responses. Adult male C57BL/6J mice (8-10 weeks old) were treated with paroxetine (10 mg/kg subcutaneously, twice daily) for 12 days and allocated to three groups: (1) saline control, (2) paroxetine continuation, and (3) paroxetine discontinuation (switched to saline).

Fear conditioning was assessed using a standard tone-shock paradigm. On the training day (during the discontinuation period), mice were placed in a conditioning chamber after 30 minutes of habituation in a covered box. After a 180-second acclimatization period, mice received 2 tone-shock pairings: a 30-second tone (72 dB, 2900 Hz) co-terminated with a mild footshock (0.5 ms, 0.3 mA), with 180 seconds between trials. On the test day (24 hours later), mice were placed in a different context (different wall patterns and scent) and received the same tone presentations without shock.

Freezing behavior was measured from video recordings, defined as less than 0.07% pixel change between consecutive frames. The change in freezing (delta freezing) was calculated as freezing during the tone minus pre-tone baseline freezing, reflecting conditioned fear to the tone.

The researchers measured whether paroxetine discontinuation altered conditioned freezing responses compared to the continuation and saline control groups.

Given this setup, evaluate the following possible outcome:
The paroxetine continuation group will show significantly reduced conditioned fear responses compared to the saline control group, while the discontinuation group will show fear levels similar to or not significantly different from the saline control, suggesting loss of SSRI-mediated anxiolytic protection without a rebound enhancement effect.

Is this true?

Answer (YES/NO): NO